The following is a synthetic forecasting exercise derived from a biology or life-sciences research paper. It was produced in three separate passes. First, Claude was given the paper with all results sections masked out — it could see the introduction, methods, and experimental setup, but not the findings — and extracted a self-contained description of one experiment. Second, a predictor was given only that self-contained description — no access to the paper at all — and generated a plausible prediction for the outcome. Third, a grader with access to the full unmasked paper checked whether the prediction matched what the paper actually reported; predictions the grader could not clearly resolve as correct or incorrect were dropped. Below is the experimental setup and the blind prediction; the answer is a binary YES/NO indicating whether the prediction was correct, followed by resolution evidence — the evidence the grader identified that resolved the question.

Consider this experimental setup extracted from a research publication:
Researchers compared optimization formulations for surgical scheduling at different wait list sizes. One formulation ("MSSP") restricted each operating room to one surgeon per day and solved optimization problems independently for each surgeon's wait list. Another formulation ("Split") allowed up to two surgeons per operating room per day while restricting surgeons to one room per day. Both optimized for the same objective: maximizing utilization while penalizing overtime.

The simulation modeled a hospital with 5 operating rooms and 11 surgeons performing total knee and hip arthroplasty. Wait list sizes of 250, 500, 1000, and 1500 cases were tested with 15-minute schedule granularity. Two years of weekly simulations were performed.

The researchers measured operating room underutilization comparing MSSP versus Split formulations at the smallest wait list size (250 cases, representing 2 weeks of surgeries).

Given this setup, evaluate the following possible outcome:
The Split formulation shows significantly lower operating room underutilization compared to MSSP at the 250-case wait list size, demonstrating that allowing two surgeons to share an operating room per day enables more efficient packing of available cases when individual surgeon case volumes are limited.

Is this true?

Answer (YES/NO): YES